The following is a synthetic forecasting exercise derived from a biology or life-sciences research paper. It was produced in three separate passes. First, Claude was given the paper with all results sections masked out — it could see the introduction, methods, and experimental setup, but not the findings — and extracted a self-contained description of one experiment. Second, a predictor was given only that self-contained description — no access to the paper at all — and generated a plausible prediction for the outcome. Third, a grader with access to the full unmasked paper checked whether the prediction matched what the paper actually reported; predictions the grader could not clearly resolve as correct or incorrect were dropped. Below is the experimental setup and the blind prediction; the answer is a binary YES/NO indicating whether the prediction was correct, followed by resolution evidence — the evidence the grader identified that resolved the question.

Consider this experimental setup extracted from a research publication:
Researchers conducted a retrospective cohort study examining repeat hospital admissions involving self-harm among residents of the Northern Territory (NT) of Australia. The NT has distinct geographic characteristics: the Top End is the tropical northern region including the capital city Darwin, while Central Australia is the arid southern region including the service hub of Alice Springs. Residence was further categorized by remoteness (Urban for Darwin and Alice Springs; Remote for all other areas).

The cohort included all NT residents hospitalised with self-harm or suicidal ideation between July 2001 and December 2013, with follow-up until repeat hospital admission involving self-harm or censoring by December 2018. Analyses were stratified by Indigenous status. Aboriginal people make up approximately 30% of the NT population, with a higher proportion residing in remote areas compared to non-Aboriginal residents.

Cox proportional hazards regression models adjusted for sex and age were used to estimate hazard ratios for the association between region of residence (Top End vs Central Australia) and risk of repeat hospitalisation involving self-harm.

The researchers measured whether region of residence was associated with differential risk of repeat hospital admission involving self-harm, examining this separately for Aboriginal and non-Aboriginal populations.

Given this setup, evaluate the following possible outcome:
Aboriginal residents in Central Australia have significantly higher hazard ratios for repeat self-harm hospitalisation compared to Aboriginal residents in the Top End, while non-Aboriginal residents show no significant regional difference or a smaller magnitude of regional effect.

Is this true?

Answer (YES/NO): NO